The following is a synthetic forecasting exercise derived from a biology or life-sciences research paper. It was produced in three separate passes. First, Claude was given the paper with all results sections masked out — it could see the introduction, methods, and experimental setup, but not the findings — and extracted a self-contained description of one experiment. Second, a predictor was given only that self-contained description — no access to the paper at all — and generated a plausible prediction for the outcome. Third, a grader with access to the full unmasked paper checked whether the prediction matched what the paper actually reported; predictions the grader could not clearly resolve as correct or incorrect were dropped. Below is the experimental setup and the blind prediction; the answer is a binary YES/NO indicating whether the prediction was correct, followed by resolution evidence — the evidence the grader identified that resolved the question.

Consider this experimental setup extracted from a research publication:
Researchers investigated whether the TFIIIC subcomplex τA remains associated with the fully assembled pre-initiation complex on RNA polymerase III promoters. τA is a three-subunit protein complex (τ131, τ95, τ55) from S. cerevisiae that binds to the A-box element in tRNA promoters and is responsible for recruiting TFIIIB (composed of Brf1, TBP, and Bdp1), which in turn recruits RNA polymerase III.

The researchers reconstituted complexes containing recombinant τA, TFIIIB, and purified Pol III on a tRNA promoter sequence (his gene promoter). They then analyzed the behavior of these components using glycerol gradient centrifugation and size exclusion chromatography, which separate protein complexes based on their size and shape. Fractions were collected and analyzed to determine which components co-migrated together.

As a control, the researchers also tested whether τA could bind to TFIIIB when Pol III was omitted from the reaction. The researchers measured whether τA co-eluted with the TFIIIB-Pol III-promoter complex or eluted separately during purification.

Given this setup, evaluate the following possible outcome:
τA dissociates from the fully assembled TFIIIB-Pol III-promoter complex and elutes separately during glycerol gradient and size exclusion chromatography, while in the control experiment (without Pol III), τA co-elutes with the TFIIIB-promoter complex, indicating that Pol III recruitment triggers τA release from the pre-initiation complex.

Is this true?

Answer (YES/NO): YES